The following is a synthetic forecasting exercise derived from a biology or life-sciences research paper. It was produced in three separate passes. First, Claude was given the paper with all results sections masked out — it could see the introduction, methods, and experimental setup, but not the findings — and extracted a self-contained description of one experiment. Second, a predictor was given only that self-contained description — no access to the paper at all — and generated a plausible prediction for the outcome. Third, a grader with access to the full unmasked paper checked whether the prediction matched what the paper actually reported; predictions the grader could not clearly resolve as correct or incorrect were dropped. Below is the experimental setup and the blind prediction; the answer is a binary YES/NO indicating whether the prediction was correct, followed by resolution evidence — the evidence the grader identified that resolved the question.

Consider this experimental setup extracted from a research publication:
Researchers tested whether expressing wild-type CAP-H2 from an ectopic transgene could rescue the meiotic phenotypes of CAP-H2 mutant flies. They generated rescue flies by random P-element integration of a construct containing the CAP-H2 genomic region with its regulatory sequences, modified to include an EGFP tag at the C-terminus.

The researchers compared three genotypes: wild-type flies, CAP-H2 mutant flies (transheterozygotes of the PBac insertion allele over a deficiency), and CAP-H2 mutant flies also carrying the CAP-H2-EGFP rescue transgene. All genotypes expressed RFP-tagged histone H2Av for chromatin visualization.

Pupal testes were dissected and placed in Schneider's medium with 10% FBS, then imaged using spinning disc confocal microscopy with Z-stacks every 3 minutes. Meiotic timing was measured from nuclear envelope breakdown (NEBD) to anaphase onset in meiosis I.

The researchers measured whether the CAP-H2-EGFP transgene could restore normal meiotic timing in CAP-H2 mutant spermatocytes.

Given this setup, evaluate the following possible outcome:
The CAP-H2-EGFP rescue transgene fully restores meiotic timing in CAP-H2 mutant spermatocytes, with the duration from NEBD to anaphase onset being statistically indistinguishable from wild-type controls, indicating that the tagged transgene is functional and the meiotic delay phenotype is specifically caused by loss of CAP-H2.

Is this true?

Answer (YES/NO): NO